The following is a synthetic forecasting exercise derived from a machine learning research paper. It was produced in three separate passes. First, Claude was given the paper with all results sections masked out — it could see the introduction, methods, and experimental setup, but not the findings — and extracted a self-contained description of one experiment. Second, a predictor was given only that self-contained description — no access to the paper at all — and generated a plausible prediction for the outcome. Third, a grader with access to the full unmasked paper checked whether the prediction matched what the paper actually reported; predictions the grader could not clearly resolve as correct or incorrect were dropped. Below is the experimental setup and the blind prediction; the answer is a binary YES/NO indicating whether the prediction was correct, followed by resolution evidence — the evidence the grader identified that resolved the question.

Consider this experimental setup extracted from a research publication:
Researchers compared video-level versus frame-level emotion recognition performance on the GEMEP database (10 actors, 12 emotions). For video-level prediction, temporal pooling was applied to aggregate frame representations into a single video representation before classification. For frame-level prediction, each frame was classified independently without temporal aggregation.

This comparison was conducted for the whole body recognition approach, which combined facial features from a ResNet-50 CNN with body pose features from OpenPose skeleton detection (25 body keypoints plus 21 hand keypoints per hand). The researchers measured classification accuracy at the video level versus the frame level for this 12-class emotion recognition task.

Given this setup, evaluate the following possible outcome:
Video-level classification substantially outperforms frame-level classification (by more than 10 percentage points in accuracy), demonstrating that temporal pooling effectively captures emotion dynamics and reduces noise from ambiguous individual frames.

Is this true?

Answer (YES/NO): YES